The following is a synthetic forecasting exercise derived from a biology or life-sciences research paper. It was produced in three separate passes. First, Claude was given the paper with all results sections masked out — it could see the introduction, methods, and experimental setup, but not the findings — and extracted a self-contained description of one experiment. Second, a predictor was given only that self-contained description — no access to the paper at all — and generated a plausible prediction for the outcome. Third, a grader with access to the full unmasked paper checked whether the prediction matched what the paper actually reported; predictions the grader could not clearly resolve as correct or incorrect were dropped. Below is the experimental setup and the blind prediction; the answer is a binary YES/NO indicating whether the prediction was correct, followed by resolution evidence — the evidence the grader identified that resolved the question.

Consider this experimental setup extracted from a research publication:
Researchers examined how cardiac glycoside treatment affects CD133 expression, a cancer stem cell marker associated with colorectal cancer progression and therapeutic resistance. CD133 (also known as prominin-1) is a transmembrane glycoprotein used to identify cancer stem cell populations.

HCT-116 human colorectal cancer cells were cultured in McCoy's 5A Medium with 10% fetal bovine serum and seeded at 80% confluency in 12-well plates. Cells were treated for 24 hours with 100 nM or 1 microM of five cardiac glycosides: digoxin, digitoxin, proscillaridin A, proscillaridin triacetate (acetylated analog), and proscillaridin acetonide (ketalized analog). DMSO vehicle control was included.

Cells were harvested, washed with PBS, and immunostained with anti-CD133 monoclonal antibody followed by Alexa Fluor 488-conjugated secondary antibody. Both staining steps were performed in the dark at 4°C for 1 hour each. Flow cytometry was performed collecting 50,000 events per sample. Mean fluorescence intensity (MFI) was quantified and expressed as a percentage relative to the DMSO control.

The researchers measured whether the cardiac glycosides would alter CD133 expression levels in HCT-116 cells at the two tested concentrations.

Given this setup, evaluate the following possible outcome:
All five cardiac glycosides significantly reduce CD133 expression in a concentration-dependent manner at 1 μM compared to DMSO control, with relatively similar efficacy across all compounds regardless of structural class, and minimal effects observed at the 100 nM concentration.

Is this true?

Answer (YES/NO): NO